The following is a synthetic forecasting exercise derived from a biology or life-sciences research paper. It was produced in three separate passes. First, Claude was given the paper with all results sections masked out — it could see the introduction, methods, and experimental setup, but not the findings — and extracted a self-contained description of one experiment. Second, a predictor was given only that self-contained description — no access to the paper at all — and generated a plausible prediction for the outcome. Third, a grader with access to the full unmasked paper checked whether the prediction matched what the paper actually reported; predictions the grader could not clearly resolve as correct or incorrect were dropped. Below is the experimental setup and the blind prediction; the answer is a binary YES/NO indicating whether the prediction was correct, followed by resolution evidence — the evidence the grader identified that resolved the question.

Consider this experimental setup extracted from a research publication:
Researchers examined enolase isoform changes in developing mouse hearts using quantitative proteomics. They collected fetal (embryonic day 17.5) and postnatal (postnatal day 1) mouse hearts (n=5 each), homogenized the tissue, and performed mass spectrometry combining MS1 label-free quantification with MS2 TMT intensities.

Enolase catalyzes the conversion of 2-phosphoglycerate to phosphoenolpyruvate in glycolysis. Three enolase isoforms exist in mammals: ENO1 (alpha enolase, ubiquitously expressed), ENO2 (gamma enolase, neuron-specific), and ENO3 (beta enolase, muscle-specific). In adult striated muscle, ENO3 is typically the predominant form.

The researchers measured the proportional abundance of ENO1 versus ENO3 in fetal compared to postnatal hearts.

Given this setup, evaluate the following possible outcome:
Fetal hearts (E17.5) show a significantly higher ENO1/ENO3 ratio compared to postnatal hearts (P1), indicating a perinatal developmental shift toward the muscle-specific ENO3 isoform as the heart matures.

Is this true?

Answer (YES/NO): YES